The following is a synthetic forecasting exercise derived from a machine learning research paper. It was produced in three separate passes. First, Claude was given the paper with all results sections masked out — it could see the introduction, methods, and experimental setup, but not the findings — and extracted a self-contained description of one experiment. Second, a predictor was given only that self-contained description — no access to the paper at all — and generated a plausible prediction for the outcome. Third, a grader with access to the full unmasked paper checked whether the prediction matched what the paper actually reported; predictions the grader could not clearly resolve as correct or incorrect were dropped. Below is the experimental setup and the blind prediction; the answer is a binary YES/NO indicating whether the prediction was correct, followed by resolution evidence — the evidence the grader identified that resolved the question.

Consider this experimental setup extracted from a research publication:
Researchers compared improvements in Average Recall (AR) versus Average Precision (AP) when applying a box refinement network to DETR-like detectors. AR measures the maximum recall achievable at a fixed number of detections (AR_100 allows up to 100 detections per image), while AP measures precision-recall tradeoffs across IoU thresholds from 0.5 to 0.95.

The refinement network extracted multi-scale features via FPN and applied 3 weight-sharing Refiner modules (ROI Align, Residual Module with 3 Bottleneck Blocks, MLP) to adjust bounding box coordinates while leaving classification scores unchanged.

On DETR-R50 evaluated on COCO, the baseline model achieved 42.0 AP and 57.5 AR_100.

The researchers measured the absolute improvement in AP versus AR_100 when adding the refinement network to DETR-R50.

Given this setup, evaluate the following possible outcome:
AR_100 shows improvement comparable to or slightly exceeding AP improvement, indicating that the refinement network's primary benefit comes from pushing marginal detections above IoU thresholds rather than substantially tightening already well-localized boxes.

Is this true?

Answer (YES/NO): YES